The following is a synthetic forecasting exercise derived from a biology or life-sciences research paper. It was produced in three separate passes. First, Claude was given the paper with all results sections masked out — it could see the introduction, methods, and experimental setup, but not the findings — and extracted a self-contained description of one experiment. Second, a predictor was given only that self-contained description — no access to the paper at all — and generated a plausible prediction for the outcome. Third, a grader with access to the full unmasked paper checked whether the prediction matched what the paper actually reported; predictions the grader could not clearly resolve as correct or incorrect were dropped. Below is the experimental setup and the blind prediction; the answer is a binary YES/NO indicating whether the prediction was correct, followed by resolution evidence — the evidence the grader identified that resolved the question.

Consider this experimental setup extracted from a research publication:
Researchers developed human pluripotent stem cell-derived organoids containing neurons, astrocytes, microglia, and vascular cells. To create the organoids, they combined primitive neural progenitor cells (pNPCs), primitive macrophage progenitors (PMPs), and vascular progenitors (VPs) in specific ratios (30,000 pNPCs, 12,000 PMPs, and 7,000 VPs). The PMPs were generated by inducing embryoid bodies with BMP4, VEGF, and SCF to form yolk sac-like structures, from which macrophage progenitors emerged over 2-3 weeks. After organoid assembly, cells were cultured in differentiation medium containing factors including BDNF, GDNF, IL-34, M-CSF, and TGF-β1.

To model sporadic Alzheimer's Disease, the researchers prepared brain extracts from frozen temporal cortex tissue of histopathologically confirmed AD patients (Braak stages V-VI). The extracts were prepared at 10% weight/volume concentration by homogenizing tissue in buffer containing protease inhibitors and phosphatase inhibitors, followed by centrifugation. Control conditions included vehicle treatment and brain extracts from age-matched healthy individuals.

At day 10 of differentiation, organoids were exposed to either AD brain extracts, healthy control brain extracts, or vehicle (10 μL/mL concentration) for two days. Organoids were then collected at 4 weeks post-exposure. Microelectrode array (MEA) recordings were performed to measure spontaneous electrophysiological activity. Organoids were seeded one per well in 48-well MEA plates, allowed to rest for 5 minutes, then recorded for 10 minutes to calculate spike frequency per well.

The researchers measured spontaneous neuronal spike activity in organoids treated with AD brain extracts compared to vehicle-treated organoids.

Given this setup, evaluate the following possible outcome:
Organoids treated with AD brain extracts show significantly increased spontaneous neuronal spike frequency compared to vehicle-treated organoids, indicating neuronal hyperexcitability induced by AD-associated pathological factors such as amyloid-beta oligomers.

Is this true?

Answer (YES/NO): NO